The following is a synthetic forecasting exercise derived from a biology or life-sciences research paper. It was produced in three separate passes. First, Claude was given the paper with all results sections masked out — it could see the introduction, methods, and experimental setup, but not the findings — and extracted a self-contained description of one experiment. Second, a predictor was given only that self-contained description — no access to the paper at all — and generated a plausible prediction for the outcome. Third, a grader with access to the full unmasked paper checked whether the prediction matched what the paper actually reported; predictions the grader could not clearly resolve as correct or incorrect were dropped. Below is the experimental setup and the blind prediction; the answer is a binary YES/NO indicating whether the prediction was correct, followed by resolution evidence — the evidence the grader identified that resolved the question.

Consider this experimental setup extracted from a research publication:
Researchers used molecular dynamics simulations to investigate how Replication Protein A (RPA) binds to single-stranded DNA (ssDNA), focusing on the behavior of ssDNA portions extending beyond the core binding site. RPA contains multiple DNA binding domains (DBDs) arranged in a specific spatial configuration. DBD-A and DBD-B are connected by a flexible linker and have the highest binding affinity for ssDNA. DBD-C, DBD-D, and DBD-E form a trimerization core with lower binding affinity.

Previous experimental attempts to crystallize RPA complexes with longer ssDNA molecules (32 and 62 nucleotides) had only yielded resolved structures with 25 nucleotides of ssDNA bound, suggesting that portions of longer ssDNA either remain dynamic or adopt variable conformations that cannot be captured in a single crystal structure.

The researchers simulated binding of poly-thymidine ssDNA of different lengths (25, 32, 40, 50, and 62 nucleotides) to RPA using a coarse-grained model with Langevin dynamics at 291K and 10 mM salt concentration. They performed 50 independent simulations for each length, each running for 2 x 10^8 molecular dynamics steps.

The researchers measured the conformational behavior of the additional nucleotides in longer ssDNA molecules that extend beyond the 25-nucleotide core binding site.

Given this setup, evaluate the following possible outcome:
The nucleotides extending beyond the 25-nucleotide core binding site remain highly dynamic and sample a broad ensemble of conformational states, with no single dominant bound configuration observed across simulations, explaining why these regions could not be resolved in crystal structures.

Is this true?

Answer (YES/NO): NO